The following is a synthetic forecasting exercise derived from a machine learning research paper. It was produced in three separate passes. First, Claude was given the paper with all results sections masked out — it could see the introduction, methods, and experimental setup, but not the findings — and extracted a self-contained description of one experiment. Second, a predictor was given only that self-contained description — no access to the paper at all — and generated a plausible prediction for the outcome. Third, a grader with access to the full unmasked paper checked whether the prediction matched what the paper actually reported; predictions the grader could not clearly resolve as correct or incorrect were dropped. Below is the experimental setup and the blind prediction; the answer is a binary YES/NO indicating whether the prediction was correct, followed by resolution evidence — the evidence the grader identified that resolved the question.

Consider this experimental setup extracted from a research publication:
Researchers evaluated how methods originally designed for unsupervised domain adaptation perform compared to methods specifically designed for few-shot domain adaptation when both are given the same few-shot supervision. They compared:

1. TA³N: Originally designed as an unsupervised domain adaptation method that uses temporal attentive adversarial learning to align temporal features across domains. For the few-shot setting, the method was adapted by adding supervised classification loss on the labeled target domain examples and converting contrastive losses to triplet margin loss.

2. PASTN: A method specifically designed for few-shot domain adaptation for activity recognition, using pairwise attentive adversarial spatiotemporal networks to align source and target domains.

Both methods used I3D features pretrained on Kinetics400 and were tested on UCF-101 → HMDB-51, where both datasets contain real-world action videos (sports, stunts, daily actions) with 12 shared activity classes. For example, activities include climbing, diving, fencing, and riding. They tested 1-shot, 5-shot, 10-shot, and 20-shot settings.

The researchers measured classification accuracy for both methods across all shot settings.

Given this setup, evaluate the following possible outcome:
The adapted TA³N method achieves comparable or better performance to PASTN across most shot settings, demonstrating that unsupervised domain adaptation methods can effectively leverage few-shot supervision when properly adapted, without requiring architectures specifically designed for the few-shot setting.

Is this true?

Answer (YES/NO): YES